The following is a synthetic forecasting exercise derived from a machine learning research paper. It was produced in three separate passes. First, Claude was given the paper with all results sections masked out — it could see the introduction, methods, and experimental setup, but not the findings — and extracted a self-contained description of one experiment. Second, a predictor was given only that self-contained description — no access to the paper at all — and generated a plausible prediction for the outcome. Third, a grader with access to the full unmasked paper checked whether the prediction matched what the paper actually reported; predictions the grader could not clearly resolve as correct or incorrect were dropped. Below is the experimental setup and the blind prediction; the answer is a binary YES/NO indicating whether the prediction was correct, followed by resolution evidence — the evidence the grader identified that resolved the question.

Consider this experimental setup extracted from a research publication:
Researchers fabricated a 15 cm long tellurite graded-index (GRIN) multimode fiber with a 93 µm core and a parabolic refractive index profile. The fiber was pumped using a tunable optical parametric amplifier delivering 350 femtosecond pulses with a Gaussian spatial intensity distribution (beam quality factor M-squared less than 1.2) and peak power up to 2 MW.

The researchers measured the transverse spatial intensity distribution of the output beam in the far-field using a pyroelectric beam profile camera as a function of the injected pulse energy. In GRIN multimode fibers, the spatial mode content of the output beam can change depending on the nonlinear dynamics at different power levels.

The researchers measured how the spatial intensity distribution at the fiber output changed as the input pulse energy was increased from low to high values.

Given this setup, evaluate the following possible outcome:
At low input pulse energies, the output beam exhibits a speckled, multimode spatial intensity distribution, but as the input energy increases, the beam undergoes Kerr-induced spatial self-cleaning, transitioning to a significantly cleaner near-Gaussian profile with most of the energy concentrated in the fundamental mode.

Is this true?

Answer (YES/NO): NO